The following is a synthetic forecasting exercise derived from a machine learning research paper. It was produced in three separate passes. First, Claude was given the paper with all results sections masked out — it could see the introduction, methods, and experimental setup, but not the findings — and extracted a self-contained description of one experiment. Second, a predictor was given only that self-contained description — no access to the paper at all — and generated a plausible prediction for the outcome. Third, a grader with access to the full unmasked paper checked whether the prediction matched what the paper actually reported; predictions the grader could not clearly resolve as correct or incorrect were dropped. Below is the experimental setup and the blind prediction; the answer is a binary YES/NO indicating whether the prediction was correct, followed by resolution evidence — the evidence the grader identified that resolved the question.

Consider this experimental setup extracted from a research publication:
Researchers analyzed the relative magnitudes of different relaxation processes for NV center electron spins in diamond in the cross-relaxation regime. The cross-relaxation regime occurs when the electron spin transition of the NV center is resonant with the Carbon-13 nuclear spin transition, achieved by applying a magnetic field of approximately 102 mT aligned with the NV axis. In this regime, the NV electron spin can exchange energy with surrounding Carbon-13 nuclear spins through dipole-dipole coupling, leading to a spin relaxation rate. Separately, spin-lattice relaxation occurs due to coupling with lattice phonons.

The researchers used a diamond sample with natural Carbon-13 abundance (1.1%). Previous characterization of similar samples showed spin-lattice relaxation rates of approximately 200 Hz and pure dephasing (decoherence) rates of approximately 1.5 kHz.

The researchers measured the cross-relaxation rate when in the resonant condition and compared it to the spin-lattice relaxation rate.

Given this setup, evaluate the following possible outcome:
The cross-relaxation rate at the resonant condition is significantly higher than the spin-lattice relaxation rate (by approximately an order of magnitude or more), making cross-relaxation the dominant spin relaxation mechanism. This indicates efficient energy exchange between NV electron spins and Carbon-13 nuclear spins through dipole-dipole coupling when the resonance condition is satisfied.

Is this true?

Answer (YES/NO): YES